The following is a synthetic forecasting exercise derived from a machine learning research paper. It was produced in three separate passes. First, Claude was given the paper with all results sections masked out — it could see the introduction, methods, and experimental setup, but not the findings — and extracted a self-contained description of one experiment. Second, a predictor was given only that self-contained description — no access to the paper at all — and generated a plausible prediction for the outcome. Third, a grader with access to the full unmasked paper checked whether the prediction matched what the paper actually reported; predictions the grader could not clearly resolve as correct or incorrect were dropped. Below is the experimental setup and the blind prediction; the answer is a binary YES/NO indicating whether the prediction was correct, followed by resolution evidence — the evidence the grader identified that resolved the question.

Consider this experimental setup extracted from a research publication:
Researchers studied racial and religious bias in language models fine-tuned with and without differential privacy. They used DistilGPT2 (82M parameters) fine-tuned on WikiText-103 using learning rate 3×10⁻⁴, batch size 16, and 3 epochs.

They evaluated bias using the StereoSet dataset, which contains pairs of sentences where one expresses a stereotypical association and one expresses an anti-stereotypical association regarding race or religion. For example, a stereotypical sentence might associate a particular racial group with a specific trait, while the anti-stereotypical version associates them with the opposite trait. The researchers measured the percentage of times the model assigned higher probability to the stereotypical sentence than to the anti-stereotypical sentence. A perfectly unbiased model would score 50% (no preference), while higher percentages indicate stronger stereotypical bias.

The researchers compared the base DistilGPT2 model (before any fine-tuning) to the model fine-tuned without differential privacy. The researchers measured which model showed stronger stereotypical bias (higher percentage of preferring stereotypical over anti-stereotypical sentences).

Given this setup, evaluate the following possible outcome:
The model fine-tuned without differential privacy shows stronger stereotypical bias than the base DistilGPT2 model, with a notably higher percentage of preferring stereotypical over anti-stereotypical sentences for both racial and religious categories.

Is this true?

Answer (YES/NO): NO